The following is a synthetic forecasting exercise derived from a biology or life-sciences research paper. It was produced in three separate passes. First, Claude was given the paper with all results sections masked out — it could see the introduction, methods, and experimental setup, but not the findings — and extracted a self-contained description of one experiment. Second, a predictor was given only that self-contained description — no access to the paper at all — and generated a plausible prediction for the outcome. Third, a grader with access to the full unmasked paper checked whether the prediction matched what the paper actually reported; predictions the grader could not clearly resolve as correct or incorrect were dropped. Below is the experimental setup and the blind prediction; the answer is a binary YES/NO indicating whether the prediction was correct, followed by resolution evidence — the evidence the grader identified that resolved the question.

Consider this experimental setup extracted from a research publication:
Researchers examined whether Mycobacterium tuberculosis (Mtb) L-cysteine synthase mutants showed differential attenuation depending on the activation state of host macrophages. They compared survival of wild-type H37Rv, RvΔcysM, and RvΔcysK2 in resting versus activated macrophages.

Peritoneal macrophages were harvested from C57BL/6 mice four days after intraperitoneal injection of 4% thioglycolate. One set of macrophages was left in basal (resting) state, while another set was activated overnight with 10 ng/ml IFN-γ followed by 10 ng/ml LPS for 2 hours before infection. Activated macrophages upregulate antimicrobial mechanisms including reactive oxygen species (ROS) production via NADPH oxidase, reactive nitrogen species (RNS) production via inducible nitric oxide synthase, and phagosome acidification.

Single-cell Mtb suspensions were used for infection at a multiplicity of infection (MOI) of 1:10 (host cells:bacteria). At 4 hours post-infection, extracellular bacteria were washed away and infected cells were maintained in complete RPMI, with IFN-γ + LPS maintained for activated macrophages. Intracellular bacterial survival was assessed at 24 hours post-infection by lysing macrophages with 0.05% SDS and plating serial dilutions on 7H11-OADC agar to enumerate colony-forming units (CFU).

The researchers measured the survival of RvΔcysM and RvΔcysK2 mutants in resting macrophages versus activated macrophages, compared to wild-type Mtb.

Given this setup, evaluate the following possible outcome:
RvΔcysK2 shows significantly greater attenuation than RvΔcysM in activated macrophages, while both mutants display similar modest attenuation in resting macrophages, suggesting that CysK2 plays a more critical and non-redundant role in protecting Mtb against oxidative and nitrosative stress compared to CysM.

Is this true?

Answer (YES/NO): NO